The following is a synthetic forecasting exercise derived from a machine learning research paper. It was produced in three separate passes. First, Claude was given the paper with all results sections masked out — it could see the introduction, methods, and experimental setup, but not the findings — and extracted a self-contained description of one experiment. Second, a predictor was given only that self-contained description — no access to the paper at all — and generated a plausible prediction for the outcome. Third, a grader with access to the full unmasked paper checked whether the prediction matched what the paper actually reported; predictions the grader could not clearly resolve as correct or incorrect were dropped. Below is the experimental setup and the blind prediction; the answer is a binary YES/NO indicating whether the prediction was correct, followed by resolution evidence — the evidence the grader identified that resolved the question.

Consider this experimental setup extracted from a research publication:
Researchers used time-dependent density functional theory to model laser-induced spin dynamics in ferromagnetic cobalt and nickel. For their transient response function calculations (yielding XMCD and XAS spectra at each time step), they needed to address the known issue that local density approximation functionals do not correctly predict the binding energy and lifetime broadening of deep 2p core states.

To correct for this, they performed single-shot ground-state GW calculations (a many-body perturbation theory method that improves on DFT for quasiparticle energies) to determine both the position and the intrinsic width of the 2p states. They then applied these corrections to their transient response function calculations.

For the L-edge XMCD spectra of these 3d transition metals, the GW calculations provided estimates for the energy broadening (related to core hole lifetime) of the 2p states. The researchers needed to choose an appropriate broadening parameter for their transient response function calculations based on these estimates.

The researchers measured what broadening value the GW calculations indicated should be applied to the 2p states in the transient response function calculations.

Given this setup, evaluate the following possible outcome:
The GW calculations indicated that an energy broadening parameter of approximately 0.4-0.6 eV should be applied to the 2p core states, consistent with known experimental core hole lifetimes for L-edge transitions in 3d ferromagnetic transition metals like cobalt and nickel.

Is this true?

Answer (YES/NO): NO